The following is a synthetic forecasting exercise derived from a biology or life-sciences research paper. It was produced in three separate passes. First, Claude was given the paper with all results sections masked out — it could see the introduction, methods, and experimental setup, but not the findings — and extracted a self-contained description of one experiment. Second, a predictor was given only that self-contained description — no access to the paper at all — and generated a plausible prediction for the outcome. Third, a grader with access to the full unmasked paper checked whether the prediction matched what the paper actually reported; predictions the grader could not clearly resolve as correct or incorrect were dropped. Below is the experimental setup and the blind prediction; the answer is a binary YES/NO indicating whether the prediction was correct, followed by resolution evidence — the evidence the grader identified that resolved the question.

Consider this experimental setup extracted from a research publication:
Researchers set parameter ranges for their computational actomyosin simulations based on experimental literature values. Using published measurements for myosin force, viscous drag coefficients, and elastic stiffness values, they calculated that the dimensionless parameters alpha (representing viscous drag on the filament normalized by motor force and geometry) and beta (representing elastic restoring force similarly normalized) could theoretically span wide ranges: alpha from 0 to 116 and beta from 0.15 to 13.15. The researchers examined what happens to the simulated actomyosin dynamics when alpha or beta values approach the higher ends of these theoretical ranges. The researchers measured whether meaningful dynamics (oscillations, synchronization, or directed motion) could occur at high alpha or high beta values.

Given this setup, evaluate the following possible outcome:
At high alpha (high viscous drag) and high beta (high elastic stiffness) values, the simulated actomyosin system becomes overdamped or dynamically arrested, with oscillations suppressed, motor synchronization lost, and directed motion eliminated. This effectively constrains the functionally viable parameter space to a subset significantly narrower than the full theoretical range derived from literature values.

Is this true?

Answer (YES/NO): YES